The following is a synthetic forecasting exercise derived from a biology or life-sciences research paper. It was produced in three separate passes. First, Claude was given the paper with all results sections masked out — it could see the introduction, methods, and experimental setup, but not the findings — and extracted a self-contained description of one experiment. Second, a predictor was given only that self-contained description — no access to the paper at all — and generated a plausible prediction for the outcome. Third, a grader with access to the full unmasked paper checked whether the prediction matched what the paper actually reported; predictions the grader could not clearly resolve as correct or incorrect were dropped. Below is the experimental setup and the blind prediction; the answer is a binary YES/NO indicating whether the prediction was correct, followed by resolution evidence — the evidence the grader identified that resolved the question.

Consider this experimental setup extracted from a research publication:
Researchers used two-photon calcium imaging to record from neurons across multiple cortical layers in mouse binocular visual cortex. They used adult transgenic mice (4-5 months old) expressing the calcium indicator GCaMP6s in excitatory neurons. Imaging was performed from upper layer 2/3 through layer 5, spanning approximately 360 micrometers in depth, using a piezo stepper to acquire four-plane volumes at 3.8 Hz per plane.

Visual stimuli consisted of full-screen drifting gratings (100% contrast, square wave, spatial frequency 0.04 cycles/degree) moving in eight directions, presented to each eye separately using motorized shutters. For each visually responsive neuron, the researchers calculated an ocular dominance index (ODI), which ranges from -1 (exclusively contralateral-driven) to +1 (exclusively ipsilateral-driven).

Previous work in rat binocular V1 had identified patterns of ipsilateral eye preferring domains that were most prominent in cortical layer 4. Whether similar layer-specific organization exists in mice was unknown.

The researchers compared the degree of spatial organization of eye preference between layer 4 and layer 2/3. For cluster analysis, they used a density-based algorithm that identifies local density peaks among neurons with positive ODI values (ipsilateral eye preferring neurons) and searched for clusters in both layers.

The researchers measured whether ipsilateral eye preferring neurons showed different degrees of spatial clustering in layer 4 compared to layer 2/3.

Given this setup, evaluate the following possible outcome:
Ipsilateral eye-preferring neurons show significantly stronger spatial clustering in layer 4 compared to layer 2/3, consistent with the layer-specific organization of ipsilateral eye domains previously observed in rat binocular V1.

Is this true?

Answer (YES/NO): NO